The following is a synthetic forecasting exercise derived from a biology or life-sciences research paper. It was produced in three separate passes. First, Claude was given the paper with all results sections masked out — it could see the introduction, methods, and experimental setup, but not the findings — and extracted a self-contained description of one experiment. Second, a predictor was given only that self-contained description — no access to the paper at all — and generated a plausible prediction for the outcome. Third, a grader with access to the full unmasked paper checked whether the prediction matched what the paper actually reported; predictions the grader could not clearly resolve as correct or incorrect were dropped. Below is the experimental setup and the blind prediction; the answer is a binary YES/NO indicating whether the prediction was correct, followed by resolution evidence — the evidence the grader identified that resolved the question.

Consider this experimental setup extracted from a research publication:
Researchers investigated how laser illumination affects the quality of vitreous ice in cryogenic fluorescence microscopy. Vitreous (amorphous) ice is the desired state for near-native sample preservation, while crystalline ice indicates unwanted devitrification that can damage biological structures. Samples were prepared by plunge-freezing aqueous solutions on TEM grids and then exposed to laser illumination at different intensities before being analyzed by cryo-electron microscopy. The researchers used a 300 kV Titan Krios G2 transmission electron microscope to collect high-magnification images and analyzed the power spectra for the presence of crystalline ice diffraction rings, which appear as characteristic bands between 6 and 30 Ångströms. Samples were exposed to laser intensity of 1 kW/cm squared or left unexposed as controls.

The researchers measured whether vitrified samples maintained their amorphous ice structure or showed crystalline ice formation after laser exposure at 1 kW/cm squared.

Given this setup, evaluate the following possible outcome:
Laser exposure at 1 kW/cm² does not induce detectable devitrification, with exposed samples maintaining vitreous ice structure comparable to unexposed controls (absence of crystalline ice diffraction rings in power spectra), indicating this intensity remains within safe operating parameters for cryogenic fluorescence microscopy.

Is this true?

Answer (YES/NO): NO